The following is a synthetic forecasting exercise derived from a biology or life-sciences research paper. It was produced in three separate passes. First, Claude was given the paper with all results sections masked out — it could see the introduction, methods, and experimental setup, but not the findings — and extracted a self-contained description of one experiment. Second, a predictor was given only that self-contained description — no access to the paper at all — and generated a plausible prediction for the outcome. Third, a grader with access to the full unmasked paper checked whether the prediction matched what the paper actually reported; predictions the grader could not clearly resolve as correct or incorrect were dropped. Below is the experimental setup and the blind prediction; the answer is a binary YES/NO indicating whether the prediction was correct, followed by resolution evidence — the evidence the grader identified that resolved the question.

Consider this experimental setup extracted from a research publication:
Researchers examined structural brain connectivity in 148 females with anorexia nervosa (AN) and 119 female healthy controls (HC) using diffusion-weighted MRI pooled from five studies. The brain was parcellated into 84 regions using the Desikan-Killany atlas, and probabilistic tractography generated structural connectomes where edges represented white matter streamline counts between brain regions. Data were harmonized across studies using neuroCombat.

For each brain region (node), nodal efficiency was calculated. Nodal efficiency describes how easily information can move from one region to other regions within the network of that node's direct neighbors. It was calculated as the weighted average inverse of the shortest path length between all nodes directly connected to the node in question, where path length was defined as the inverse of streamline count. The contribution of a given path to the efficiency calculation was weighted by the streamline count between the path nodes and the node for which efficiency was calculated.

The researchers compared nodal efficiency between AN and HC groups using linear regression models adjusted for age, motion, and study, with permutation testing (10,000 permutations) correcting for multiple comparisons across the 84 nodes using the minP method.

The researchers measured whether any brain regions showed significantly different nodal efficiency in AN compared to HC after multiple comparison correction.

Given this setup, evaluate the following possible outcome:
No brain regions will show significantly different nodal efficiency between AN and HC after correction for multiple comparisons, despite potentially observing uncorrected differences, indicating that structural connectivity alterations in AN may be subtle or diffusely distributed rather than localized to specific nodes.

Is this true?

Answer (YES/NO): YES